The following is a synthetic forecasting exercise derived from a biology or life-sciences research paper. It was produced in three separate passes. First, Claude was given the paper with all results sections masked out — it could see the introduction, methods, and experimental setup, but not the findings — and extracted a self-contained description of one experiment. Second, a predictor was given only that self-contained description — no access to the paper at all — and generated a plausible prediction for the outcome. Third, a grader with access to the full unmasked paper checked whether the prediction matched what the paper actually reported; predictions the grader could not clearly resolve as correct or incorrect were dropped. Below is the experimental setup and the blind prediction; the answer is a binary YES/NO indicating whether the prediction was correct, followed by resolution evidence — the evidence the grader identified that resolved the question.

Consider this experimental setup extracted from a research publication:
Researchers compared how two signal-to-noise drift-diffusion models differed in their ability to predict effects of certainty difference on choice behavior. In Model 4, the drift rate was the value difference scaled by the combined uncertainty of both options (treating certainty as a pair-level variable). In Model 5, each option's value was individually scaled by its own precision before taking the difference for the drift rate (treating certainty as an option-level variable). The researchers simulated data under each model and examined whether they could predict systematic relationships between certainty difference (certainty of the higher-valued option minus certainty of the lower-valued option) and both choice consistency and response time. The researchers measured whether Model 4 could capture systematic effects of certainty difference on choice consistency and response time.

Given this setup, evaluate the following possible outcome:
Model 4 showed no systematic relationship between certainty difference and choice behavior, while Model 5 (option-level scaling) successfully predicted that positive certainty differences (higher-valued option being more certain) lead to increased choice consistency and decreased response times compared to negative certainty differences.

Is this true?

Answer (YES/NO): YES